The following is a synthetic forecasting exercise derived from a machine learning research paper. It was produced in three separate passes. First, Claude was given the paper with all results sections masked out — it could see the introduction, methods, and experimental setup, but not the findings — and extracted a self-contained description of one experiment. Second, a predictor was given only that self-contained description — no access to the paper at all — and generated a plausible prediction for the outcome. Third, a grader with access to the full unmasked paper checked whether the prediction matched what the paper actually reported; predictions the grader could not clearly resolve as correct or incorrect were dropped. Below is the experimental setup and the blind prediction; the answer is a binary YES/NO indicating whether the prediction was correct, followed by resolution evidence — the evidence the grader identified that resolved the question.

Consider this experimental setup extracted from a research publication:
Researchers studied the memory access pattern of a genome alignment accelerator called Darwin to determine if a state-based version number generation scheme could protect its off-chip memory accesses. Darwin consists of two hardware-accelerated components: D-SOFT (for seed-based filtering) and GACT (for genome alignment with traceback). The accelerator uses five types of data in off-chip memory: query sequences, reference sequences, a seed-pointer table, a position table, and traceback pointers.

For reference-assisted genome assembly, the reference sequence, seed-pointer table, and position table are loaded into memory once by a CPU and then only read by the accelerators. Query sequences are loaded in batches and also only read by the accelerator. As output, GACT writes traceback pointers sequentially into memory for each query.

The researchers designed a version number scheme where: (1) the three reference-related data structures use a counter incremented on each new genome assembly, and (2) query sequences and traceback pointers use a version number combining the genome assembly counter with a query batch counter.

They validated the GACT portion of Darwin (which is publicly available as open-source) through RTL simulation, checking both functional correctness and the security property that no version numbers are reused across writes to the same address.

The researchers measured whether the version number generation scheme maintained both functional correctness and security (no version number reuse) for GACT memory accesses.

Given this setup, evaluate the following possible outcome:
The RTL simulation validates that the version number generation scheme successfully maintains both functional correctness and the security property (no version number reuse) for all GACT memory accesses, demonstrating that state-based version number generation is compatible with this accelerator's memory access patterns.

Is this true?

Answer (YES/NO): YES